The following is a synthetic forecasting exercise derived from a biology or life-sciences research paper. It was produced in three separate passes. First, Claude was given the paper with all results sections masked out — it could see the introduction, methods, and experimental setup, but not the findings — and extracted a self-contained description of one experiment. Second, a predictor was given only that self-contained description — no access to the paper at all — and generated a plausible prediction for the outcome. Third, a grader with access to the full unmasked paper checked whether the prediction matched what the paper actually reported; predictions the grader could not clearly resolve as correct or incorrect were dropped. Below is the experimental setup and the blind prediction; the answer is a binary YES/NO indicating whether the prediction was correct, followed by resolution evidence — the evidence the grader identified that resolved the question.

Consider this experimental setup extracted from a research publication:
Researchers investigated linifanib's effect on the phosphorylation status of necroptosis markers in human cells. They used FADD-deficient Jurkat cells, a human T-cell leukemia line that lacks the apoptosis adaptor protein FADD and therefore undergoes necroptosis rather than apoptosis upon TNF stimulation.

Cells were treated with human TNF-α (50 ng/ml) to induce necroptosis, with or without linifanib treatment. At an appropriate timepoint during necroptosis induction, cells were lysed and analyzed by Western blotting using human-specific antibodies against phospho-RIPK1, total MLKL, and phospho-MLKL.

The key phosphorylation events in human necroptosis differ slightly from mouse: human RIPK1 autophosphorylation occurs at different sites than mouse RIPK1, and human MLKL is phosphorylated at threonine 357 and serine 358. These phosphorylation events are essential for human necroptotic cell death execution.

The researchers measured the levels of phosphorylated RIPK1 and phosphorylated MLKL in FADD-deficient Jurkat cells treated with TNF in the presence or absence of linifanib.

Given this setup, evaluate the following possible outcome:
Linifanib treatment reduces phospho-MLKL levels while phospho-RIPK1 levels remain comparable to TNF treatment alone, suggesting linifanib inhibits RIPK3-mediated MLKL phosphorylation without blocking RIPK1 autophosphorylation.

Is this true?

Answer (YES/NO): NO